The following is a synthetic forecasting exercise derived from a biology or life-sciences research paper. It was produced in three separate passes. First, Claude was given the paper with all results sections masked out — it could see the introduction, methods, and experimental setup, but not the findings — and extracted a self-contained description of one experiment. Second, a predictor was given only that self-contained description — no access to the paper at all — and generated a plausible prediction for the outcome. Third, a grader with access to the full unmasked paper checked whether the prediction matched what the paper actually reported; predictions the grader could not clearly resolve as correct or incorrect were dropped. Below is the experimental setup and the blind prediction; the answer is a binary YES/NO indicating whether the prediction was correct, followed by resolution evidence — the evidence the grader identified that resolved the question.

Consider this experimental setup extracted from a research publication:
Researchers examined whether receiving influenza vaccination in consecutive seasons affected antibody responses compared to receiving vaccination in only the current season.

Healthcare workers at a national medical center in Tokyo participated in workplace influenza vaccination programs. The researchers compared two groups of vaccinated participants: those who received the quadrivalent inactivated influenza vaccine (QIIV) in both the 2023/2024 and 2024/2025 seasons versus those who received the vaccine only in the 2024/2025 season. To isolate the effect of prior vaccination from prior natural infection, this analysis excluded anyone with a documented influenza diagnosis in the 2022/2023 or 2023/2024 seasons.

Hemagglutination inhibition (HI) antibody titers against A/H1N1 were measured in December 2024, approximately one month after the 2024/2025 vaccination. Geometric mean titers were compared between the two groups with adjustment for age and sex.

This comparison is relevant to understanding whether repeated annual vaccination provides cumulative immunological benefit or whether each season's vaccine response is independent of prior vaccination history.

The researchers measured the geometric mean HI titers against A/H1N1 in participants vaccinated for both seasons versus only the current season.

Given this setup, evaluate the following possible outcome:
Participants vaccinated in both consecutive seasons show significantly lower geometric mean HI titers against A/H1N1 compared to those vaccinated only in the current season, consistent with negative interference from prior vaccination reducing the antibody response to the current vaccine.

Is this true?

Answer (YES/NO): YES